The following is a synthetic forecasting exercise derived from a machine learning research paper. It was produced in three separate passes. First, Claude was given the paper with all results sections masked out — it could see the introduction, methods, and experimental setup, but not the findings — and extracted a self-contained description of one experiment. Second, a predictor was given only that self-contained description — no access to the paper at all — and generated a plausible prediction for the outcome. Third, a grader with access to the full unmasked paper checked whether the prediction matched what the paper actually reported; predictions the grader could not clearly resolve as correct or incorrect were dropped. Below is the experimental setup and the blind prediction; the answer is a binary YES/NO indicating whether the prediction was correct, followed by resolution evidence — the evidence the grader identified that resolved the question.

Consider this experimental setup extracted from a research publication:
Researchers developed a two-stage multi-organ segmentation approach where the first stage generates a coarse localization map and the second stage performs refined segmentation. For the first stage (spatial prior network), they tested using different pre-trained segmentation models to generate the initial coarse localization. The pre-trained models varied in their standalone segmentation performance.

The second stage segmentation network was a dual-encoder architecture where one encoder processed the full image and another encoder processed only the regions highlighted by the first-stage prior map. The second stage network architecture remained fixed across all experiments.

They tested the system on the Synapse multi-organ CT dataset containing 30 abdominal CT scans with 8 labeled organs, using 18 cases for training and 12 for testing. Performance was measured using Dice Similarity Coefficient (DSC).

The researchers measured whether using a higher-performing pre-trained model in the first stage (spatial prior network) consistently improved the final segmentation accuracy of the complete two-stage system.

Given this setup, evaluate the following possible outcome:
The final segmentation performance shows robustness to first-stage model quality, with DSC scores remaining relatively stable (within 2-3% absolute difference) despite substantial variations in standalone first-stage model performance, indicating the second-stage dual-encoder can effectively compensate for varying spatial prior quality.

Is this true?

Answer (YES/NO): YES